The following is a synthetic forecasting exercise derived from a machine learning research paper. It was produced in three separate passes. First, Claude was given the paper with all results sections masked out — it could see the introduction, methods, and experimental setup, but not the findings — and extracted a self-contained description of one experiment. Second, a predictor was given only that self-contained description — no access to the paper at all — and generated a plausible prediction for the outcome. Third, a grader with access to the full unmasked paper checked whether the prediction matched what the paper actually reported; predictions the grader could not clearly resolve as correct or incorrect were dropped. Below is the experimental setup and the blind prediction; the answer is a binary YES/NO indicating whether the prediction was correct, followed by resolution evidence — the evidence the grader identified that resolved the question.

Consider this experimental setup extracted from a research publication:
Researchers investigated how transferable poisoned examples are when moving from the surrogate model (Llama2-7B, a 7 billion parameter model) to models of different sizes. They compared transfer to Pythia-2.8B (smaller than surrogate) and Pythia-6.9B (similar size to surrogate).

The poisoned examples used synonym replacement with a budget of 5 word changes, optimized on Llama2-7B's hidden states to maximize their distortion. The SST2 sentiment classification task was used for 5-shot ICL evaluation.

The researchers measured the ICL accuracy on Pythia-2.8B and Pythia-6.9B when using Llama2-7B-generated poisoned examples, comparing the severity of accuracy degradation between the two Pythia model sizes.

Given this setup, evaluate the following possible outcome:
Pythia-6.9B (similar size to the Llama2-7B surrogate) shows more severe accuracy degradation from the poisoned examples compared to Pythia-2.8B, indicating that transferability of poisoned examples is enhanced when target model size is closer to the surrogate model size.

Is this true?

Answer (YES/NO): NO